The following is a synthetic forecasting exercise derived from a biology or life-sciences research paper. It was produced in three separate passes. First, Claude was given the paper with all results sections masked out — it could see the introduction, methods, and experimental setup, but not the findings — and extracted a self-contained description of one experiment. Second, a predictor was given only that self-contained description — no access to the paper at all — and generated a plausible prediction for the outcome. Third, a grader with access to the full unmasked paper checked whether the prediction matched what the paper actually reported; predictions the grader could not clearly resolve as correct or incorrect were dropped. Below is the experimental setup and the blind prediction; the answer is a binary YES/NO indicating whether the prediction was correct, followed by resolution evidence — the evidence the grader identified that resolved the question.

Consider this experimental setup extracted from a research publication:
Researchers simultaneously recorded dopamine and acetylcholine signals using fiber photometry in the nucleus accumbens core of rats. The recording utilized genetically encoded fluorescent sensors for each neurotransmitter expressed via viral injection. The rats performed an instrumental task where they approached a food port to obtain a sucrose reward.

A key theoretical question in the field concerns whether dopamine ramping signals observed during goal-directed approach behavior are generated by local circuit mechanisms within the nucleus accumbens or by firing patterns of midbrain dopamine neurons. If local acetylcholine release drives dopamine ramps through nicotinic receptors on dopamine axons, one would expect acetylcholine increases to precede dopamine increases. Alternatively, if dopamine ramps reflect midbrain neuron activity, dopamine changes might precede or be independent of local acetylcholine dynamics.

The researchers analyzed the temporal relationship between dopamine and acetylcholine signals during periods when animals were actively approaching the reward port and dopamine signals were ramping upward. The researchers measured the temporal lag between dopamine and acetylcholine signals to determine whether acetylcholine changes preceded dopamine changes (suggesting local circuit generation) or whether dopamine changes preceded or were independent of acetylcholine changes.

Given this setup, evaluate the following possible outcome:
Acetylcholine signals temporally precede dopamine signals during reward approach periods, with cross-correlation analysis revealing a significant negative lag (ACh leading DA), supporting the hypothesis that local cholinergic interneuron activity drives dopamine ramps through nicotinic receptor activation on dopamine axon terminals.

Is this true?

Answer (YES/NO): NO